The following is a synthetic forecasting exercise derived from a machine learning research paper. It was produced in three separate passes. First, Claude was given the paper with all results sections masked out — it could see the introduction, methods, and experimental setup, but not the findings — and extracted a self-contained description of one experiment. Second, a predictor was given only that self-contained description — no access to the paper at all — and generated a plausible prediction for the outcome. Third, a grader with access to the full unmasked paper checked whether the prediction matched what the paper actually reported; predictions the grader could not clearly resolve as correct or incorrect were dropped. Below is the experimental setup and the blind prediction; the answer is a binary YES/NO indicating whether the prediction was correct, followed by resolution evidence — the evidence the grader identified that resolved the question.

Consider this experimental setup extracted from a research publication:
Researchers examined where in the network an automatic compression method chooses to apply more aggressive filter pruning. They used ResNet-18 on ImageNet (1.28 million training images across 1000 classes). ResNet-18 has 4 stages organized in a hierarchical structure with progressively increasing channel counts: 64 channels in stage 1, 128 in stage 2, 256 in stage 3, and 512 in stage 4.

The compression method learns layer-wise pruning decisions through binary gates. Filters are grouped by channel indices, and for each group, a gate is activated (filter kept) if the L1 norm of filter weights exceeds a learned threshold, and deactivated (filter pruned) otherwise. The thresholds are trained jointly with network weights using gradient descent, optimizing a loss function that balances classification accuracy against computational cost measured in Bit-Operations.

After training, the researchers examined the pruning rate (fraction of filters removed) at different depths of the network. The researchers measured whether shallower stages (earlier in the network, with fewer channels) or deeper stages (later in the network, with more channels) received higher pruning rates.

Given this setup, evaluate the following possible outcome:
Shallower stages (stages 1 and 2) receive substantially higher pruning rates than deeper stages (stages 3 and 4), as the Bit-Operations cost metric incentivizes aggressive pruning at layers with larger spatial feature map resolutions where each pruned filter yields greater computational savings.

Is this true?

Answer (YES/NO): YES